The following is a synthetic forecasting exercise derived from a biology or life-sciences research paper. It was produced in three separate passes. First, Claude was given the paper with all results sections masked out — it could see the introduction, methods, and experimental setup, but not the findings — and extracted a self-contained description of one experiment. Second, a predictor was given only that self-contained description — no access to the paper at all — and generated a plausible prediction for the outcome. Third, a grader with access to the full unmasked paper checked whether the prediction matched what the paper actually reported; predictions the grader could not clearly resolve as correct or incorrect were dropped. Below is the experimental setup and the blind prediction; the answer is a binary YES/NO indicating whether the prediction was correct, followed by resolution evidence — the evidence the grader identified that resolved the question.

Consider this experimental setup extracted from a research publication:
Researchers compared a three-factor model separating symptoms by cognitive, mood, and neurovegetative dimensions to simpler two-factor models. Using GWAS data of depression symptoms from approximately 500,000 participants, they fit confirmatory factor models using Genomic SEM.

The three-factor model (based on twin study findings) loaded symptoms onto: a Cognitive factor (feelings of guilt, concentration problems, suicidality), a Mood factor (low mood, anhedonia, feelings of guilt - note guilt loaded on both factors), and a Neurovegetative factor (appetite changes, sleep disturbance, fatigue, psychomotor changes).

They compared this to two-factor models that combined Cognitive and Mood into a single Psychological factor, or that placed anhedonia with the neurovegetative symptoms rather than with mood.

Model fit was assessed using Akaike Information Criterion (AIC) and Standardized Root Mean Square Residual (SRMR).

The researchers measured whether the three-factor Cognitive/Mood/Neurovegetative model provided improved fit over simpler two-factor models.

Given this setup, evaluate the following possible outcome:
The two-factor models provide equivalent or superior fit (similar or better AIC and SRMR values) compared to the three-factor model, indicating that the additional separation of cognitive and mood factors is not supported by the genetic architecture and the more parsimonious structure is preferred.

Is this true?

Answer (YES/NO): NO